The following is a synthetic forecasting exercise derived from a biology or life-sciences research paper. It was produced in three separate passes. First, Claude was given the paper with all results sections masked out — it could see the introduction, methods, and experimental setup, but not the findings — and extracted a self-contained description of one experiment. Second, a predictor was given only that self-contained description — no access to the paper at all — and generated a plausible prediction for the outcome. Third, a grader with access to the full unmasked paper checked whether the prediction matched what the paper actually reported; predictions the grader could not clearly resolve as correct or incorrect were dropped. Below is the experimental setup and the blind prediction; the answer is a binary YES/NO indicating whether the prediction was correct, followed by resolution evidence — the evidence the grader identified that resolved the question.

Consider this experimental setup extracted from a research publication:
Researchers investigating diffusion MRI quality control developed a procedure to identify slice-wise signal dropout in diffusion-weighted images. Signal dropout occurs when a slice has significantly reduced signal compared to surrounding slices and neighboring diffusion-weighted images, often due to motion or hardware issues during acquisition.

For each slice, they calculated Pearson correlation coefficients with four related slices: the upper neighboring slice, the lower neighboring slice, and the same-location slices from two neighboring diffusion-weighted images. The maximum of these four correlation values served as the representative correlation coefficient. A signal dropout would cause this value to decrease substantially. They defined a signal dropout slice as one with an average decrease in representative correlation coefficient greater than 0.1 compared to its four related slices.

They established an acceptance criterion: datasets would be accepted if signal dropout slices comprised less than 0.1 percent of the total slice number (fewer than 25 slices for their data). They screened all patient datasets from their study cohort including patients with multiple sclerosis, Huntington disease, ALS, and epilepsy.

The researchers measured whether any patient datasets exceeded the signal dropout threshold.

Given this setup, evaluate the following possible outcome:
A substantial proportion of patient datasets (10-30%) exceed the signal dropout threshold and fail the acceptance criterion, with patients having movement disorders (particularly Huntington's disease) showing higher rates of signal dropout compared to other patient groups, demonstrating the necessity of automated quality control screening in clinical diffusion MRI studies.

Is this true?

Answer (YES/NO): NO